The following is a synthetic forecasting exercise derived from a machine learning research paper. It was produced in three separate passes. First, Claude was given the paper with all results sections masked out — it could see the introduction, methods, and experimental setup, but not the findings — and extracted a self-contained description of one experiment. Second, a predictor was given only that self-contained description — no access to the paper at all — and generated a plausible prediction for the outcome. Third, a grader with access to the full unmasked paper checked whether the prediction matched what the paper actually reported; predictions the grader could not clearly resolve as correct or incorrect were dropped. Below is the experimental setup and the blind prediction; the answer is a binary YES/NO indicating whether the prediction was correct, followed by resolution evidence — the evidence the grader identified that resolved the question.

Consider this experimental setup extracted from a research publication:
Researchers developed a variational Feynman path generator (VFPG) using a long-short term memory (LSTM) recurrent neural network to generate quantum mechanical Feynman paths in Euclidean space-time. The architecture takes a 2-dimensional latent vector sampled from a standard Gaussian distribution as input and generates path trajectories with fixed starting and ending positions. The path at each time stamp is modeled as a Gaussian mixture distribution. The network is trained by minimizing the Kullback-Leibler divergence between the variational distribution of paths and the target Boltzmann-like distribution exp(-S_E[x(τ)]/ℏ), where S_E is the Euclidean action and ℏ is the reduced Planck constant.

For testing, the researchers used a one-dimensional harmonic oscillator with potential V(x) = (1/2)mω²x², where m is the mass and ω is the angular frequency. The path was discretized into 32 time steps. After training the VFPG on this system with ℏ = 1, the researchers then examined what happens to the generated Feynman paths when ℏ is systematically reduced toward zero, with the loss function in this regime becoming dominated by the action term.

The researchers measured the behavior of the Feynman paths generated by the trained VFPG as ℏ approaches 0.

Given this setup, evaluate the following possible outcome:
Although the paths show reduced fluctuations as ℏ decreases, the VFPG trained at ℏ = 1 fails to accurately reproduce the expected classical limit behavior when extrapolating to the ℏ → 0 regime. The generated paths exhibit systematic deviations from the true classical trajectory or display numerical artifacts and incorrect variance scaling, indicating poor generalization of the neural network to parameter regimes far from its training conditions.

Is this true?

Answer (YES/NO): NO